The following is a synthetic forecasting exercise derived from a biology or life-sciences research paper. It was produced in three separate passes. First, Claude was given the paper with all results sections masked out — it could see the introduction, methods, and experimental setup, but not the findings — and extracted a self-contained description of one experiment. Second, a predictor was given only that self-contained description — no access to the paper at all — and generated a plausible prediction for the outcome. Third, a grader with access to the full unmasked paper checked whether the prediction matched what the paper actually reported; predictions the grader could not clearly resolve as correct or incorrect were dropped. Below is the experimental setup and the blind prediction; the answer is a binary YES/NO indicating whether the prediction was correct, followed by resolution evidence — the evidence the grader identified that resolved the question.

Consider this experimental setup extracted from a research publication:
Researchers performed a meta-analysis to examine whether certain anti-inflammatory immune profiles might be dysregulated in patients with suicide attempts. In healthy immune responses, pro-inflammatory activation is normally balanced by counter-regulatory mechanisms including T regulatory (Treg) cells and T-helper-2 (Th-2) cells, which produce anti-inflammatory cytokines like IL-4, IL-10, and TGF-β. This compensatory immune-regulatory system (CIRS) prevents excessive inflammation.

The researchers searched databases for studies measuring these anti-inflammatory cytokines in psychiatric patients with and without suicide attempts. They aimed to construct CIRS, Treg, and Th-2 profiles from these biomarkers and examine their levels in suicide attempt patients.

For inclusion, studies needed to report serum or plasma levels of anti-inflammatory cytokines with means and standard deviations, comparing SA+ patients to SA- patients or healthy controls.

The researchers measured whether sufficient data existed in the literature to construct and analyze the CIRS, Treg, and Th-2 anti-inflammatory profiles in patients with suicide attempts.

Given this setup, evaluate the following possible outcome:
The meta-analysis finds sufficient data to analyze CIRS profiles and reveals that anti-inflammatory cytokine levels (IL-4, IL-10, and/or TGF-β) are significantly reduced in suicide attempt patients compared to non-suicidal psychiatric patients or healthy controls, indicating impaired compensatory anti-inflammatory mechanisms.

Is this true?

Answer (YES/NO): NO